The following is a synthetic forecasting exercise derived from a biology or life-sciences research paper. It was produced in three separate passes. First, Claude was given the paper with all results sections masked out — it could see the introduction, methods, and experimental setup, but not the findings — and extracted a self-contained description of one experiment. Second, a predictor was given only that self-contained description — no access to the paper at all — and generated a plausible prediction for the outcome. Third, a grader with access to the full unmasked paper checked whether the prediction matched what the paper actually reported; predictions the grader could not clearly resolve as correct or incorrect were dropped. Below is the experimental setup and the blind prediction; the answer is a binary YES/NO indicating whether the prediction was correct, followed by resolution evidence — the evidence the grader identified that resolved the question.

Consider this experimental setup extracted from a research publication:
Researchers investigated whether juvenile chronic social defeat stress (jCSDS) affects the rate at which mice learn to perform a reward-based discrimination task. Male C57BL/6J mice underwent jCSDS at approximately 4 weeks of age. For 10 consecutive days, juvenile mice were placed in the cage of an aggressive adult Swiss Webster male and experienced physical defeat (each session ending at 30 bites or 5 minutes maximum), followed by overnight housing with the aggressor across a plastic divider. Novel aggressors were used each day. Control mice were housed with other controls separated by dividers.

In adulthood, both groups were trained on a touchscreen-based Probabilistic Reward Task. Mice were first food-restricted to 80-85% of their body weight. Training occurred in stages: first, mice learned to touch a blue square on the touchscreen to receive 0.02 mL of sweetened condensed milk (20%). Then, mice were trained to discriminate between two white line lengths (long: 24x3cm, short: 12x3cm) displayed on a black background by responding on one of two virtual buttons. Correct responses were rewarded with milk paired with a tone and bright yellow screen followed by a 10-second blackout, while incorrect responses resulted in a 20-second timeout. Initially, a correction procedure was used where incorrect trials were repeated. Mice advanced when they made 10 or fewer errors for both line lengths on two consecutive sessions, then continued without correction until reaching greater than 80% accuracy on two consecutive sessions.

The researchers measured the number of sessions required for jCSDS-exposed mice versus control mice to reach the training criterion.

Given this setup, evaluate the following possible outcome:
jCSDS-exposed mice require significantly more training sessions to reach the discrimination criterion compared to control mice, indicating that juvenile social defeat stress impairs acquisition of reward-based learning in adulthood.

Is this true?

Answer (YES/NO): NO